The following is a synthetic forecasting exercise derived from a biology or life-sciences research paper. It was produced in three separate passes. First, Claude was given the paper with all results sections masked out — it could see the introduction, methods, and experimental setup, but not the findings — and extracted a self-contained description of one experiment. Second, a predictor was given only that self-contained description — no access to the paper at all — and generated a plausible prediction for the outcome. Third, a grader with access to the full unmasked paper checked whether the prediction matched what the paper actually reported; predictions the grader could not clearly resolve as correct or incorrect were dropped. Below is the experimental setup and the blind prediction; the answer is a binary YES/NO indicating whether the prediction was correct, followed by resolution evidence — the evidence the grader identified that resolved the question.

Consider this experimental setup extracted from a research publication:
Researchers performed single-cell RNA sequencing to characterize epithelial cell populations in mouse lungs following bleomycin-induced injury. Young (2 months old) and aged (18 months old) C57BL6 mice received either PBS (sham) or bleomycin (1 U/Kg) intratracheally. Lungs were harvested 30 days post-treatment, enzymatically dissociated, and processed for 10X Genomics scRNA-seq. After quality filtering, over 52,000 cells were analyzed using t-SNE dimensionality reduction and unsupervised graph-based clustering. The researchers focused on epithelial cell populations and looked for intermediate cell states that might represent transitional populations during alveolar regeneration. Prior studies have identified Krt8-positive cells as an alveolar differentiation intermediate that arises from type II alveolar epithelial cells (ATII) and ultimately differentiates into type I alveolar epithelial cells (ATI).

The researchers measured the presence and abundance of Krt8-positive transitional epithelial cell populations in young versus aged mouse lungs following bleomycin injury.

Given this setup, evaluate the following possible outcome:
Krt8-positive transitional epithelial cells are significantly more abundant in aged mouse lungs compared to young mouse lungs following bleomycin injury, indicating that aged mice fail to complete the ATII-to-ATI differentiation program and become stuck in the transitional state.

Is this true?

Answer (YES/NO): YES